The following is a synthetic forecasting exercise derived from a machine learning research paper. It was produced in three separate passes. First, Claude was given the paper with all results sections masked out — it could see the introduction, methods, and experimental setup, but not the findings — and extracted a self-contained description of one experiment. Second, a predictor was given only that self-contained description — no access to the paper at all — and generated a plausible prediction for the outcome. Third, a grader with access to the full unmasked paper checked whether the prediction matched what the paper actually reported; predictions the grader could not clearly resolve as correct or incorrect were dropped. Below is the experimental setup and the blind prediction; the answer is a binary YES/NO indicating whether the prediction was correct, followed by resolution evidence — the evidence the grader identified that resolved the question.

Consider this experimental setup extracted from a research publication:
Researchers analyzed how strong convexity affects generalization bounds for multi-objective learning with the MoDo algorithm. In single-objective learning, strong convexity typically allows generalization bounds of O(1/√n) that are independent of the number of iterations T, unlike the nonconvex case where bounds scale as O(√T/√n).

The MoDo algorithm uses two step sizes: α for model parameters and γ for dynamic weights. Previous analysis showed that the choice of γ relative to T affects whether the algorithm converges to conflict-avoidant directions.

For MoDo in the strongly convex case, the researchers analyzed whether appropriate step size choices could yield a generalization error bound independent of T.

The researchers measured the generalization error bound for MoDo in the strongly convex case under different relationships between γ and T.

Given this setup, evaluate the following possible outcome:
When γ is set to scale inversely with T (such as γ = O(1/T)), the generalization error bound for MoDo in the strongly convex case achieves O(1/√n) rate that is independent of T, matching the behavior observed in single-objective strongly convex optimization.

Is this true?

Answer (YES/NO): YES